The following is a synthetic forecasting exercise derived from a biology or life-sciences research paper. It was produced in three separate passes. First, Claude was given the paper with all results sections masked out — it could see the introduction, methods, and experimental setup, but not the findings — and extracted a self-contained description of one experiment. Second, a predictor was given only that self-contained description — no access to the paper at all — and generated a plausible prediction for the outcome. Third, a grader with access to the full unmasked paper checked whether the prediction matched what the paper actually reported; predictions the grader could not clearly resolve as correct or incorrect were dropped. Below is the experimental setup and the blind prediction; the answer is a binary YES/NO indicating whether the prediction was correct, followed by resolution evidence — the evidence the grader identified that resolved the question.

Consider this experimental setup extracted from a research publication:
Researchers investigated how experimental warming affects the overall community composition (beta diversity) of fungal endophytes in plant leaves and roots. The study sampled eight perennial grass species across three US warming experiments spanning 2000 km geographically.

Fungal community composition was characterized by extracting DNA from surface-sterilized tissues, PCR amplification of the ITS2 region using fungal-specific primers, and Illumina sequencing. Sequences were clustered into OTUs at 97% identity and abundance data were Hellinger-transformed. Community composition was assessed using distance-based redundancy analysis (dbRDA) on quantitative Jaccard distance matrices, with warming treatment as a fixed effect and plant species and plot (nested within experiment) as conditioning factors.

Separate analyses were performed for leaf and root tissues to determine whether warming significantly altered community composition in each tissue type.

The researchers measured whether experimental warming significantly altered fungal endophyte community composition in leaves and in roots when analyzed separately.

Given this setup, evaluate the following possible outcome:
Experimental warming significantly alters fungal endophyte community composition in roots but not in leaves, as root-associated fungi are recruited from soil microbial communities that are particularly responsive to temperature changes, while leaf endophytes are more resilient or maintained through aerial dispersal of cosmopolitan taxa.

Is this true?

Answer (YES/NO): NO